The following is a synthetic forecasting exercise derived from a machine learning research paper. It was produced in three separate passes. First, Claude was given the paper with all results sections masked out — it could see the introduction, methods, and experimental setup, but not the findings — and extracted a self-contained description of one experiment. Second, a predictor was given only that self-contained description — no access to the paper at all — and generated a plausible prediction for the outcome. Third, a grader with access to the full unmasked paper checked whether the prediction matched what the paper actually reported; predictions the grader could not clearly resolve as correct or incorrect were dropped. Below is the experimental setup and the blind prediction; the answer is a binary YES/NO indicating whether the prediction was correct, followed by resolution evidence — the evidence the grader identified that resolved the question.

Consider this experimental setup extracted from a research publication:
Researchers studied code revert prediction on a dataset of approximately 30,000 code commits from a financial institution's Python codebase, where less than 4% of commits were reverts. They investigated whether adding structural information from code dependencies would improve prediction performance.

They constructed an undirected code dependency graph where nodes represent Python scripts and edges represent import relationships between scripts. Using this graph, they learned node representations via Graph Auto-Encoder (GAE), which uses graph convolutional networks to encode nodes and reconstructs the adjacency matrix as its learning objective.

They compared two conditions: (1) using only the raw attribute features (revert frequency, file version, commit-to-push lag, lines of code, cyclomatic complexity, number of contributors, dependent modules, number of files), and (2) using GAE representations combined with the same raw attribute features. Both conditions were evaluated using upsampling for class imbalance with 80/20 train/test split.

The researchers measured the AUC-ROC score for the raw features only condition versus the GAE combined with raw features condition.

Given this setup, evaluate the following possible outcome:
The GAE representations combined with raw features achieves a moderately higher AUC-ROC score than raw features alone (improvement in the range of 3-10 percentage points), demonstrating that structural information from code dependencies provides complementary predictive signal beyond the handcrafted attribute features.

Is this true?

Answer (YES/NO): NO